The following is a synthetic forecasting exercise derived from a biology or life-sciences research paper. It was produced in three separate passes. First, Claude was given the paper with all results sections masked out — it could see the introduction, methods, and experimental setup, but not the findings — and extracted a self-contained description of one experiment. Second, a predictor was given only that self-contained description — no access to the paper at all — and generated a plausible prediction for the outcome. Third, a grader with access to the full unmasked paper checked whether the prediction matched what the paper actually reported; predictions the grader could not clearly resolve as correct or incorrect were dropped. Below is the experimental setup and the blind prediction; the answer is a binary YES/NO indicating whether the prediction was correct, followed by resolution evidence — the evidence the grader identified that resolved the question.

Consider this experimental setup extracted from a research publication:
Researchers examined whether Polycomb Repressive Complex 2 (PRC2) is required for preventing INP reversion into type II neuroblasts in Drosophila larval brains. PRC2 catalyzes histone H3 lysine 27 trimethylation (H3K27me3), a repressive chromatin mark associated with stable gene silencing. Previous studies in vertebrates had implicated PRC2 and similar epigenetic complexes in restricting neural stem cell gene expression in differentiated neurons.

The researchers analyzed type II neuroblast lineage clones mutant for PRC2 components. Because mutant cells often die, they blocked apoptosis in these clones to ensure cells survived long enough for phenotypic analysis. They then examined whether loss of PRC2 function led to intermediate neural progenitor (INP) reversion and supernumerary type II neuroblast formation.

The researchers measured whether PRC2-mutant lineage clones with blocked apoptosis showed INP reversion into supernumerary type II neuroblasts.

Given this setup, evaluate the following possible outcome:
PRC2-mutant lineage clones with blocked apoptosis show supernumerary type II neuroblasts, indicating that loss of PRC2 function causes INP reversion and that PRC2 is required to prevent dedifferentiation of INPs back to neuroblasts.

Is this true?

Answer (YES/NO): NO